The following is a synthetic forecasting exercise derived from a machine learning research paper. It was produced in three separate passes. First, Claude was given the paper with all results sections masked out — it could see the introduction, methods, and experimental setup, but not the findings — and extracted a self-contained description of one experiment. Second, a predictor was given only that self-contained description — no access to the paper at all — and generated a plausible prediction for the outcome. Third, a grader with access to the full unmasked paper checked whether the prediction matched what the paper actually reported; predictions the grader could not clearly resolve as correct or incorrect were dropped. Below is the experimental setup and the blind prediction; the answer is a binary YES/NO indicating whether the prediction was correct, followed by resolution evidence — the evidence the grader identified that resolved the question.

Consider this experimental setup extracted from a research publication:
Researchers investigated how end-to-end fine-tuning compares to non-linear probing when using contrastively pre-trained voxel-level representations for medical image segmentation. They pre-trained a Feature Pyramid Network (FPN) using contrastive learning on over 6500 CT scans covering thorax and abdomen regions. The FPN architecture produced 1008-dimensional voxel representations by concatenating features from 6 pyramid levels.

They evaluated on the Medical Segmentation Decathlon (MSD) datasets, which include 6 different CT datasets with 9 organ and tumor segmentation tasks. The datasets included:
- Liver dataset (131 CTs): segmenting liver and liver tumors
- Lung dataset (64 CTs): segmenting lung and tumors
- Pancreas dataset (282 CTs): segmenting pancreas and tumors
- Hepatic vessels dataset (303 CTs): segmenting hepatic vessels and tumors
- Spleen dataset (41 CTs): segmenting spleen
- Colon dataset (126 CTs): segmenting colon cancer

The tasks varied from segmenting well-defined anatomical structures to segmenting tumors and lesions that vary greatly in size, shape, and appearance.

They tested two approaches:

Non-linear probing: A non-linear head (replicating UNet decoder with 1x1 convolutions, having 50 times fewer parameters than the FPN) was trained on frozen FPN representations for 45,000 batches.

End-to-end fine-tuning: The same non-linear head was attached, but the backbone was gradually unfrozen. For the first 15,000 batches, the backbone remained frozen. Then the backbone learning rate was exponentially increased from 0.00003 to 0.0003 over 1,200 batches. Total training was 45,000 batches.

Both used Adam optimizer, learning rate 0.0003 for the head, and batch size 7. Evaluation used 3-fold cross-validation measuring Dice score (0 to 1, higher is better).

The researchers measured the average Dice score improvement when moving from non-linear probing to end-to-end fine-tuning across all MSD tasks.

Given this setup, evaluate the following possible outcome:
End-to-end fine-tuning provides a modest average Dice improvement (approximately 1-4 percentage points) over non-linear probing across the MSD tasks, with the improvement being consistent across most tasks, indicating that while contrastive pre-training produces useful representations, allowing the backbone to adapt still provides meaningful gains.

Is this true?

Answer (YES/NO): NO